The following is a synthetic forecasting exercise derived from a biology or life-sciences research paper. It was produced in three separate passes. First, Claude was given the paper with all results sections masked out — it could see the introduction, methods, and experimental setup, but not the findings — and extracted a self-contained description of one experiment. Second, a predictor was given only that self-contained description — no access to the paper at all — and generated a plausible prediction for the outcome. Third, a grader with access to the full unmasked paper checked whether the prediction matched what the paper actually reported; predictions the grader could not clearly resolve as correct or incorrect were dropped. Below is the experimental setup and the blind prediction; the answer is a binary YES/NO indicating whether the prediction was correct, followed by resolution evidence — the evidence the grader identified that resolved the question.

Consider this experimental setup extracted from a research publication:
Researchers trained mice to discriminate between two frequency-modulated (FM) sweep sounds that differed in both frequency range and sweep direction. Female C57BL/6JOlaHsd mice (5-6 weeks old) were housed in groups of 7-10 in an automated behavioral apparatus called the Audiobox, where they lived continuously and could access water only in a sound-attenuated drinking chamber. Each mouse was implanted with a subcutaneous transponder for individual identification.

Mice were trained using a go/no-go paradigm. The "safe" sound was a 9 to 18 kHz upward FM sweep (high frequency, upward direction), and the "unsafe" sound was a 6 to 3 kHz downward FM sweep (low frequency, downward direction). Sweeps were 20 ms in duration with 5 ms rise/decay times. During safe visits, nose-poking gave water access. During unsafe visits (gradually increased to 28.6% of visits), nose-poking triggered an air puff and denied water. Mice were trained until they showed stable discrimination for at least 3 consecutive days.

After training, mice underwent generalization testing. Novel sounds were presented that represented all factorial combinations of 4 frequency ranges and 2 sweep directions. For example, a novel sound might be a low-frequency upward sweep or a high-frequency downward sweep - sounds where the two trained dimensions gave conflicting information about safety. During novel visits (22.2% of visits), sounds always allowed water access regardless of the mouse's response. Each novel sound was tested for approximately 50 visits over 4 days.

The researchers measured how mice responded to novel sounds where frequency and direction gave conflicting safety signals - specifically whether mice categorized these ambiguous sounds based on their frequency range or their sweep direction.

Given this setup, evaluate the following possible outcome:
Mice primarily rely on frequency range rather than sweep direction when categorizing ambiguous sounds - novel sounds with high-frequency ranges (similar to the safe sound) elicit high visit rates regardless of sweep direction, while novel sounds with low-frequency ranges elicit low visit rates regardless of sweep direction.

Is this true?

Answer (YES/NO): YES